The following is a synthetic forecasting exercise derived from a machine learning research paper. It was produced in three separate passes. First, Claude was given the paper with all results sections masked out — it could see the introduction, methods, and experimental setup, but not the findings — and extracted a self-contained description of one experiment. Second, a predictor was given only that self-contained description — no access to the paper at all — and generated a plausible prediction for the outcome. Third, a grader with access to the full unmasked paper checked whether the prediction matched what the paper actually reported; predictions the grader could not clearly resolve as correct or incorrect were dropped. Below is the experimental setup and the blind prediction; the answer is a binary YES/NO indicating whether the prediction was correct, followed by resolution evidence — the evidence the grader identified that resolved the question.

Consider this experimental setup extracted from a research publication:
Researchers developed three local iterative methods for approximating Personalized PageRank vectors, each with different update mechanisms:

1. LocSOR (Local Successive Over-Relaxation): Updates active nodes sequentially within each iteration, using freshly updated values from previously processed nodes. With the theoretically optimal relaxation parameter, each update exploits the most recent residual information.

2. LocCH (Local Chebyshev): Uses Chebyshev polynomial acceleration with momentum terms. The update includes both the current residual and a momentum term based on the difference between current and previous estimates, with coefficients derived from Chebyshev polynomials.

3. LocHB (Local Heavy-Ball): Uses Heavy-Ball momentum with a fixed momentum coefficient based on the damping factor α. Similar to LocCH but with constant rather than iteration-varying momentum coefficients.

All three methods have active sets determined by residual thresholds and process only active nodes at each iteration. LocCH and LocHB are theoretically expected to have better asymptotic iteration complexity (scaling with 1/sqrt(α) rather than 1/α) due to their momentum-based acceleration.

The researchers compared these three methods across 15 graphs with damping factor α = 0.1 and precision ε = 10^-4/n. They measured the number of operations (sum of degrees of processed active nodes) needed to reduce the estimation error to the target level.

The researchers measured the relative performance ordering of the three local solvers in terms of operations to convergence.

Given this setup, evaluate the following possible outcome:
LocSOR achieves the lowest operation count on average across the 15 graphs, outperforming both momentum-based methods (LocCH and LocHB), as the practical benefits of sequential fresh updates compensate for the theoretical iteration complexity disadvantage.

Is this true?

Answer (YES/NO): YES